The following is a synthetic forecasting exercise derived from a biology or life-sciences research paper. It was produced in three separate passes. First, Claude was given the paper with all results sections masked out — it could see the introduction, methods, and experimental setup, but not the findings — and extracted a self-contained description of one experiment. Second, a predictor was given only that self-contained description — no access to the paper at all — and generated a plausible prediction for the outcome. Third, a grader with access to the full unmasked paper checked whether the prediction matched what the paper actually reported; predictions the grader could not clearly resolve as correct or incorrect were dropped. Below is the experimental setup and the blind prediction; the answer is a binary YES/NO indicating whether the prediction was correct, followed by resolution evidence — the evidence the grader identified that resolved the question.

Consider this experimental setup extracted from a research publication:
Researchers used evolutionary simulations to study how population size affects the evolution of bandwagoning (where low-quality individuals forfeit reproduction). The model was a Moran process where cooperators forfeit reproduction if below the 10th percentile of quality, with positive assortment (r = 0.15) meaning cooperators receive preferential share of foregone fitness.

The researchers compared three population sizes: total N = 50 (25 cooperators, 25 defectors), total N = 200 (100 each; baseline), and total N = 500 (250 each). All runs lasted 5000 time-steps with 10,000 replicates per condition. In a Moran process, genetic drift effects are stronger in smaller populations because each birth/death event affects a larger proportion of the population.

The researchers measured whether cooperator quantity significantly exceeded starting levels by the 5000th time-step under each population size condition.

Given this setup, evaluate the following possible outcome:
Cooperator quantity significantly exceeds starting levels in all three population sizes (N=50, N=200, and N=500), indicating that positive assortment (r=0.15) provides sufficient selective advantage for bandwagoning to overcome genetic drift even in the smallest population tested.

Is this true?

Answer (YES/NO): NO